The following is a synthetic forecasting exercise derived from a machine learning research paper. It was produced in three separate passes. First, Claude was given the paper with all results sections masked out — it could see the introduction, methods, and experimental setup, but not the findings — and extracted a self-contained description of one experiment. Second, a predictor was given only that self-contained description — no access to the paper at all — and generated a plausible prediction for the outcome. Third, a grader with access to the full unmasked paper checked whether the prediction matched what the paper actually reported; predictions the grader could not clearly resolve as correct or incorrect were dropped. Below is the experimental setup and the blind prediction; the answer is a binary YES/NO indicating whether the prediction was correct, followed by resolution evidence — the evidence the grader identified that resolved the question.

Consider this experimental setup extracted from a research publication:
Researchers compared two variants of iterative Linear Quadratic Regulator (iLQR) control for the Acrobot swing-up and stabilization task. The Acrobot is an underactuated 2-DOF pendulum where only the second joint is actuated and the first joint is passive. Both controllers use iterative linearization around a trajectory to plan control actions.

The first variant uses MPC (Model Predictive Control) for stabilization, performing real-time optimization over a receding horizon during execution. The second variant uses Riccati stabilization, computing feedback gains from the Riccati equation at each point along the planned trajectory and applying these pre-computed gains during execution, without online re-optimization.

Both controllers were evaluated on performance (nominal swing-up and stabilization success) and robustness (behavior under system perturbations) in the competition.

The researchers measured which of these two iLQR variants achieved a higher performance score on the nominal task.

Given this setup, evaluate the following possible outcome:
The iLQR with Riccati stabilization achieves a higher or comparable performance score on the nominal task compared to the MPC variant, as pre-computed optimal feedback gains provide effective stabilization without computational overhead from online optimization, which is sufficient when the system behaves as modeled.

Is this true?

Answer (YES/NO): YES